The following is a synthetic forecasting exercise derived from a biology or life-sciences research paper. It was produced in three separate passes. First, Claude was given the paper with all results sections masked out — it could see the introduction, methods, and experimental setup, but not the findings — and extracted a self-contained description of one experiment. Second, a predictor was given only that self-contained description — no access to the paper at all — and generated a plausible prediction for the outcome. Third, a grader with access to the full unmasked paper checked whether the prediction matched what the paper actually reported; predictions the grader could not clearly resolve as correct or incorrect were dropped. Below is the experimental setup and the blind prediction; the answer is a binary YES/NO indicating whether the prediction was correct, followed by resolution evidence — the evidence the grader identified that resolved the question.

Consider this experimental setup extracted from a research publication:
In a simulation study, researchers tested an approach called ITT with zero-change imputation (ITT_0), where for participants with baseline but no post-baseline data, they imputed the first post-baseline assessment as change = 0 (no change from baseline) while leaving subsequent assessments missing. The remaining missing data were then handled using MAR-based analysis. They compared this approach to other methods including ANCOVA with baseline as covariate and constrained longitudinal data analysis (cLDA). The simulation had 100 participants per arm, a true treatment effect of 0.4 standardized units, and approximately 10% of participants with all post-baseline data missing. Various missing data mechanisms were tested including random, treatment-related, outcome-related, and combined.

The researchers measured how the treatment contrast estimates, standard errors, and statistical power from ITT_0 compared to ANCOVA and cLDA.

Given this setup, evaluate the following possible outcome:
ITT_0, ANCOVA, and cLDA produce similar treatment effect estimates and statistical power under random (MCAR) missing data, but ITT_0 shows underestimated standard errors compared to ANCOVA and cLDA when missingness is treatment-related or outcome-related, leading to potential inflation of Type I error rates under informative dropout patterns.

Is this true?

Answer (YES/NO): NO